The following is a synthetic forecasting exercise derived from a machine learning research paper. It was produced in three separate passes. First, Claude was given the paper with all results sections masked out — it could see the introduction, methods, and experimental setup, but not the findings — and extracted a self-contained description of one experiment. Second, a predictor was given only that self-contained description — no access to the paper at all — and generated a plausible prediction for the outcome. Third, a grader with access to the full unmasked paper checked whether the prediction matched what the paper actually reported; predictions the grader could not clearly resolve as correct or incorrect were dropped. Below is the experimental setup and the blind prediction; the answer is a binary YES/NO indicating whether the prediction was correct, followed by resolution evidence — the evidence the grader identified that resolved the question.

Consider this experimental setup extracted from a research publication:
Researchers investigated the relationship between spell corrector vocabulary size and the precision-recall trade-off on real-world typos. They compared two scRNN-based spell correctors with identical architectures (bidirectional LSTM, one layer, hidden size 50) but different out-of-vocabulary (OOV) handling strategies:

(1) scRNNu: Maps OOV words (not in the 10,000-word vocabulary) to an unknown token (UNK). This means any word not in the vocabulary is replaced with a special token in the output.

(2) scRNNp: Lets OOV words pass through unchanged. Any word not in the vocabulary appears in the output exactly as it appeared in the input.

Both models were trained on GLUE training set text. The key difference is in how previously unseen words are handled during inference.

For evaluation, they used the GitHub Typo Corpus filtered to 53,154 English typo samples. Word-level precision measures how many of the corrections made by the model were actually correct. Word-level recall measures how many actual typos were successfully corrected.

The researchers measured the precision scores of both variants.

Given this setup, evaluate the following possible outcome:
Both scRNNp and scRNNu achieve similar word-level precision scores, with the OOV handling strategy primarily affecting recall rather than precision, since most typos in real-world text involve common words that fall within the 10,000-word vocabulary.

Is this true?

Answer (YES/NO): NO